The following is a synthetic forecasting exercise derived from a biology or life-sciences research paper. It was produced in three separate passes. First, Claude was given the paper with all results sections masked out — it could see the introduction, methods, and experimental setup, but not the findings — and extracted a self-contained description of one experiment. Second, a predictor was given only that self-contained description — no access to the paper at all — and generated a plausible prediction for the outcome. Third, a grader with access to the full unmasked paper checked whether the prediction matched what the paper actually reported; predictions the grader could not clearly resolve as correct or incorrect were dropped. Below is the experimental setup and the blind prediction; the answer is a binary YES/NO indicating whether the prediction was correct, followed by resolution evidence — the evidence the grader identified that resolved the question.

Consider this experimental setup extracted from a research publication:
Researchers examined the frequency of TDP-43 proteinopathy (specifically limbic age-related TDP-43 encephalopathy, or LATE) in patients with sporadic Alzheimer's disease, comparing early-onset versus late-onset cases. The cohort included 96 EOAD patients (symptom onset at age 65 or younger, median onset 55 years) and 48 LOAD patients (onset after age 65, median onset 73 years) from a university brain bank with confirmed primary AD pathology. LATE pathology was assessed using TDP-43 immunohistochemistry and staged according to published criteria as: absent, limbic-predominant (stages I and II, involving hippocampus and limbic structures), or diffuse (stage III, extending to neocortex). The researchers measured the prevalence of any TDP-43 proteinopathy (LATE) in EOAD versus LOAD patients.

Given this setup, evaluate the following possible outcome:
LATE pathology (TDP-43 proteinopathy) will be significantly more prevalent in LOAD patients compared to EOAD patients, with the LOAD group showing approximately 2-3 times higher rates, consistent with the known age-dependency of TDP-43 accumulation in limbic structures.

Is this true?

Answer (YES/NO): NO